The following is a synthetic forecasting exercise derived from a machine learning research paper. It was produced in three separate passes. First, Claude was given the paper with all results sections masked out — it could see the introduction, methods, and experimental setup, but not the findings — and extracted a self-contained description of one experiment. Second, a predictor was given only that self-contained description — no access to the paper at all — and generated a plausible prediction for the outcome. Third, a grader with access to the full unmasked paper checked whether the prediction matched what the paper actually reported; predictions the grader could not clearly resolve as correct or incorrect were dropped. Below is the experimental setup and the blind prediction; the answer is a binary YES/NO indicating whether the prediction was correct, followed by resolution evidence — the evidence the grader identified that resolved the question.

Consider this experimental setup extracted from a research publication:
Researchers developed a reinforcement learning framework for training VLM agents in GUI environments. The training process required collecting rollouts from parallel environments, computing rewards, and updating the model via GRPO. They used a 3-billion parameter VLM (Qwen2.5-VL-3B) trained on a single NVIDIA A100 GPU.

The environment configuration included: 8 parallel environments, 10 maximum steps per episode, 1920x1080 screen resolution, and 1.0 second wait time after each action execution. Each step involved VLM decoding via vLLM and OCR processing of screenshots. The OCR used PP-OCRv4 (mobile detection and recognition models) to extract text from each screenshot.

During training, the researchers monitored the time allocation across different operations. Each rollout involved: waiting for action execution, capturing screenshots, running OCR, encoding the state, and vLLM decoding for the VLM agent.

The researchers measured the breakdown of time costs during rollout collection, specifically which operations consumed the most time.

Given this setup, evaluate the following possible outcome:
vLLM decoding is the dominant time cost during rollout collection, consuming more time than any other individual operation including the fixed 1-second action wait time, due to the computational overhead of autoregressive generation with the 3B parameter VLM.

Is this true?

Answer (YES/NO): NO